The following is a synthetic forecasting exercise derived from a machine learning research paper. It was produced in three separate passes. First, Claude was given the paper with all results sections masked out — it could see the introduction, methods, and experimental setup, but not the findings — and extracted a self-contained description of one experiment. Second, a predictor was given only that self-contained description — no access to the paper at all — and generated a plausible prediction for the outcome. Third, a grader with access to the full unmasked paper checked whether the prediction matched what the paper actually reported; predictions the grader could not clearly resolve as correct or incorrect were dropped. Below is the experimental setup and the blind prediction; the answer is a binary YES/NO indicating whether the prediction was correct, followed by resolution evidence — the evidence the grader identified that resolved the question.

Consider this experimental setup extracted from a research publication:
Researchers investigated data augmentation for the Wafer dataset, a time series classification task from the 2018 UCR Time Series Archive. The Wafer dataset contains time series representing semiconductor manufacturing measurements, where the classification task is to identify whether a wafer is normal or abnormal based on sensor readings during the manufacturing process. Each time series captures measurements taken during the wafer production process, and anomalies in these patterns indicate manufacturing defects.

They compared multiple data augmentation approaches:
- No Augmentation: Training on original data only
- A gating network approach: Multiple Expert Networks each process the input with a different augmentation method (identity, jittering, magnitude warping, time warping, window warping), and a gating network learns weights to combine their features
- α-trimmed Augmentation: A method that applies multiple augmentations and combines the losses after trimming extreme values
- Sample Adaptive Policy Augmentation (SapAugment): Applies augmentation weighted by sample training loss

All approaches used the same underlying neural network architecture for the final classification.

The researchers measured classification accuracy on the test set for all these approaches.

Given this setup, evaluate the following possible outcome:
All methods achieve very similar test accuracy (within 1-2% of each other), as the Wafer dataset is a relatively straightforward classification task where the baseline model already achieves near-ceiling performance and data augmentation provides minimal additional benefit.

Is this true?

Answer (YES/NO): NO